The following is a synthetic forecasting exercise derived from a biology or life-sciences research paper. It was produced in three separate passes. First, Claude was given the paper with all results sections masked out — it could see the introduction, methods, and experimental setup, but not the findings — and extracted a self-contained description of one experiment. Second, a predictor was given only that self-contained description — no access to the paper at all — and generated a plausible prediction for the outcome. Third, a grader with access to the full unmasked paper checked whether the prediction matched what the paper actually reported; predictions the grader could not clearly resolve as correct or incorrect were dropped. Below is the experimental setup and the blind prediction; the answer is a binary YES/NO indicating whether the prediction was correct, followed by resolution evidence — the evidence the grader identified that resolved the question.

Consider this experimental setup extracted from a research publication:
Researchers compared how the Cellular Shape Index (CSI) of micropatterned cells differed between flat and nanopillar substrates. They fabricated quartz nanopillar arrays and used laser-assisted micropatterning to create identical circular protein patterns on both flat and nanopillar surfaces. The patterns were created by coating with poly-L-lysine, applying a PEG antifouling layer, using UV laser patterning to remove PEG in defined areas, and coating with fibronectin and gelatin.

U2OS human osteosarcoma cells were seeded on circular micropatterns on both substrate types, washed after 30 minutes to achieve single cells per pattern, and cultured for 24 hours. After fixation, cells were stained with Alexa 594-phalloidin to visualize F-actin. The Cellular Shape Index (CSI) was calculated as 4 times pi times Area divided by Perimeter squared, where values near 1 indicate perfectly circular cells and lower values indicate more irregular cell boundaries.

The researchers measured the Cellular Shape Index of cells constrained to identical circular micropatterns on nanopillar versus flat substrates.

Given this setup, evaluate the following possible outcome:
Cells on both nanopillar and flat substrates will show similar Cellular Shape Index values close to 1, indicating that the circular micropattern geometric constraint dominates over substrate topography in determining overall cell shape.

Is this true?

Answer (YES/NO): YES